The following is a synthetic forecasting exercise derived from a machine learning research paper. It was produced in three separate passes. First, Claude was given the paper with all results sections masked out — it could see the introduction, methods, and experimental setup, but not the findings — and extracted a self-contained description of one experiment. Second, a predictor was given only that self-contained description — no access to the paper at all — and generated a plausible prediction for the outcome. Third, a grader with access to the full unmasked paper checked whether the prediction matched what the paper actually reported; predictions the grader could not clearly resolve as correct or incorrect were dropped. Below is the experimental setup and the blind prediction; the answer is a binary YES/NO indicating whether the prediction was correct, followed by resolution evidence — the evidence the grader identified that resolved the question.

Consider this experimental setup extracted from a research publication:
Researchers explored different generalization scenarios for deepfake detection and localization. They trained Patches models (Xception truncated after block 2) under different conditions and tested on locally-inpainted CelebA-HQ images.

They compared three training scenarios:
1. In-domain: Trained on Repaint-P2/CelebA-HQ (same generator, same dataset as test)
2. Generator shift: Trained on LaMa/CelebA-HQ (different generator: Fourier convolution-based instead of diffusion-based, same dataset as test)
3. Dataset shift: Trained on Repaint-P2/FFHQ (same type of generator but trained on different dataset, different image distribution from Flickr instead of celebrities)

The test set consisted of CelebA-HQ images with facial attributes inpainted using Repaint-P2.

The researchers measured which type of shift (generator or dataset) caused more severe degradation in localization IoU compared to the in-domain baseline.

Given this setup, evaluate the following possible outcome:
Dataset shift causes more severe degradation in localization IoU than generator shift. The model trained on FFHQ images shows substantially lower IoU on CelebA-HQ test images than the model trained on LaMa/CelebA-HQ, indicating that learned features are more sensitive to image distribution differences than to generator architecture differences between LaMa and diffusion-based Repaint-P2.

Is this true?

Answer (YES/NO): NO